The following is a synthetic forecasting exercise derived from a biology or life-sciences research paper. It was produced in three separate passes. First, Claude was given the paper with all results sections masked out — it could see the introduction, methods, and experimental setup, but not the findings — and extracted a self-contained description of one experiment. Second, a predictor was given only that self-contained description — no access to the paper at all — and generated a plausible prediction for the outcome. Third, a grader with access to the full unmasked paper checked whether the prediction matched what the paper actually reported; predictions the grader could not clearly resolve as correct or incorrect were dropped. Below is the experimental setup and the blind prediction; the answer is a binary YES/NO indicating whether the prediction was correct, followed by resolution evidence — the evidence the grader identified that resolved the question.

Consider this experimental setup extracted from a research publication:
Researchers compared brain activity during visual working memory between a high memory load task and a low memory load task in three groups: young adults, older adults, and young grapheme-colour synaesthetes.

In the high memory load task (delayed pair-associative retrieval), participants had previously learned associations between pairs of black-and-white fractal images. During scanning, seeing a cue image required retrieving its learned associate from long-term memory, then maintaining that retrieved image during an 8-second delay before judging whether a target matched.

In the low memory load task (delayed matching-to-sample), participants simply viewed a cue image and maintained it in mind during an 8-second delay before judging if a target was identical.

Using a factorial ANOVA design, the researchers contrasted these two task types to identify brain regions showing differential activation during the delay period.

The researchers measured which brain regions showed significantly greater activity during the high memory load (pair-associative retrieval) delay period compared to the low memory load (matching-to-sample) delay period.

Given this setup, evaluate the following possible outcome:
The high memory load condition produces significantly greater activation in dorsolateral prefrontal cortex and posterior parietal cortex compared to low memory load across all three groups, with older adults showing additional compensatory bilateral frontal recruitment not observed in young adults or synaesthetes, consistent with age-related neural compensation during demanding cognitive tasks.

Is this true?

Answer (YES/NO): YES